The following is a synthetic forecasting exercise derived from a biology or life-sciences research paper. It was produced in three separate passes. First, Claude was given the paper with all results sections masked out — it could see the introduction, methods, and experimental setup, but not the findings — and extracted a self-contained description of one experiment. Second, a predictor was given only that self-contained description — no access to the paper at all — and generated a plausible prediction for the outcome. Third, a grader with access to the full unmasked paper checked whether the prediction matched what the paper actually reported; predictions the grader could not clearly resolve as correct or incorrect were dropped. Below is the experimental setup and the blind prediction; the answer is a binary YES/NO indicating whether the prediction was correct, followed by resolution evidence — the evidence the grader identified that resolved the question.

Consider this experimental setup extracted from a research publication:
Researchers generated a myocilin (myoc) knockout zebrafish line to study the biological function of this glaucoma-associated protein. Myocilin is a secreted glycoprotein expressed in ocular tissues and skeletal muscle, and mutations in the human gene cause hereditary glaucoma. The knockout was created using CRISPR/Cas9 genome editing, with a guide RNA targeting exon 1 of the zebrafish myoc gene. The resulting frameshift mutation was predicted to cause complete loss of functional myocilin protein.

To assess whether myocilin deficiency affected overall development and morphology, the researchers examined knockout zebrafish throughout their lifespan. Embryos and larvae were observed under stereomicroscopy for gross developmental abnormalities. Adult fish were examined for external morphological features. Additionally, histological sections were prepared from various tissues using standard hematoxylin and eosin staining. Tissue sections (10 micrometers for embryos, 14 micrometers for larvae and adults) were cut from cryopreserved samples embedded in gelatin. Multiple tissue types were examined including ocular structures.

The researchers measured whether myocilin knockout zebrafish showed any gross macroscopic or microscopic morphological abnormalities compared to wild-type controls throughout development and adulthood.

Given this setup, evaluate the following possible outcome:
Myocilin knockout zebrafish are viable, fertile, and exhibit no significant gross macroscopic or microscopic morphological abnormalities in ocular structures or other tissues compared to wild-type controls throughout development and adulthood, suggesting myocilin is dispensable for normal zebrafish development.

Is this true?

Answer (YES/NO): YES